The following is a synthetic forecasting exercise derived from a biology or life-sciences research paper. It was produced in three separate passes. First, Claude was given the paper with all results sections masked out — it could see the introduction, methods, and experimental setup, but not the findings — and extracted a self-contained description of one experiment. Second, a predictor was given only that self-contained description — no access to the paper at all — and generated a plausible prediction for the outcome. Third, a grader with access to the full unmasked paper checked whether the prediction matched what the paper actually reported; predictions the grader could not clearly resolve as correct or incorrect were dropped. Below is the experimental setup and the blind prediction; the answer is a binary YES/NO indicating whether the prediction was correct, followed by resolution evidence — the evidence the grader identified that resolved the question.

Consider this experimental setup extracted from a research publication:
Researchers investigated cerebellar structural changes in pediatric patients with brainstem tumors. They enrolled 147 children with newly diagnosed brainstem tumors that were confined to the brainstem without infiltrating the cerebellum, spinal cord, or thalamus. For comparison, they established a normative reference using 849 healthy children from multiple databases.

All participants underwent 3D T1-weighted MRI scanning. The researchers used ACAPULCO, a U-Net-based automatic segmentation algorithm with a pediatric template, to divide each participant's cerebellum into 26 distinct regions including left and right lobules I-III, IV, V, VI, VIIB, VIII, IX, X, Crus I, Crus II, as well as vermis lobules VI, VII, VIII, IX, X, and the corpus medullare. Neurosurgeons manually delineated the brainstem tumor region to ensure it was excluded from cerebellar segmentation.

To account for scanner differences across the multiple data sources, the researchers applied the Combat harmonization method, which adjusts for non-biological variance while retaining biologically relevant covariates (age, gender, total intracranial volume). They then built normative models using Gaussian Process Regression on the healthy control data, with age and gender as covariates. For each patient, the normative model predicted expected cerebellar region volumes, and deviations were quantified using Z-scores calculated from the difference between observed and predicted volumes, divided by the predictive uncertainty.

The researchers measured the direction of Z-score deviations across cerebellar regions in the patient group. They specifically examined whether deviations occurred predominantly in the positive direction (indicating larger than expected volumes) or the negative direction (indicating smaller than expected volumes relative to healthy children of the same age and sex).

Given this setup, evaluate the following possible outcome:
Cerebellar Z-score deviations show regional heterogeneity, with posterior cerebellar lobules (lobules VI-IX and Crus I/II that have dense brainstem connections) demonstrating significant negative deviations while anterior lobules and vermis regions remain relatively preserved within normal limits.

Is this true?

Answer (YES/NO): NO